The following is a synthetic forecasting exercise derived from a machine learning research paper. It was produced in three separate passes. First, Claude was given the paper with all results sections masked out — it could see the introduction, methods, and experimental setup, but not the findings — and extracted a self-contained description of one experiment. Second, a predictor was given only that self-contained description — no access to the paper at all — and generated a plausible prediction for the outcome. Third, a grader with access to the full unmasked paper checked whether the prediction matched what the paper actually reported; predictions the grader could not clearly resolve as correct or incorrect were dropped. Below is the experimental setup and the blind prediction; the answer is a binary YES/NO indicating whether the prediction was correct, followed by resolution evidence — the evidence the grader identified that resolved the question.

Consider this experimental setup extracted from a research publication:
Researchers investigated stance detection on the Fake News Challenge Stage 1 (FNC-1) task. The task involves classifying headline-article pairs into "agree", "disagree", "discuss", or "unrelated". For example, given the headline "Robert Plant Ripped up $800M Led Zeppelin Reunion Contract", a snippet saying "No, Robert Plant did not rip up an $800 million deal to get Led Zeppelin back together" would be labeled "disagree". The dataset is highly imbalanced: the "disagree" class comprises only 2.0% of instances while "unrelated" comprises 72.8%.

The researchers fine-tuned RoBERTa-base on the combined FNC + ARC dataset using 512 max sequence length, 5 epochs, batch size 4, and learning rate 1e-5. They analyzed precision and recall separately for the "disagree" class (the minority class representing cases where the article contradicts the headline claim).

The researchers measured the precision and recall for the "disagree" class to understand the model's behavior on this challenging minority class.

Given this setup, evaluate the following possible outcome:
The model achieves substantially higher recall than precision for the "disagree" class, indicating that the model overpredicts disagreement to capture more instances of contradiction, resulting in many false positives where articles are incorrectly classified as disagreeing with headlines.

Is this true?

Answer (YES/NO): YES